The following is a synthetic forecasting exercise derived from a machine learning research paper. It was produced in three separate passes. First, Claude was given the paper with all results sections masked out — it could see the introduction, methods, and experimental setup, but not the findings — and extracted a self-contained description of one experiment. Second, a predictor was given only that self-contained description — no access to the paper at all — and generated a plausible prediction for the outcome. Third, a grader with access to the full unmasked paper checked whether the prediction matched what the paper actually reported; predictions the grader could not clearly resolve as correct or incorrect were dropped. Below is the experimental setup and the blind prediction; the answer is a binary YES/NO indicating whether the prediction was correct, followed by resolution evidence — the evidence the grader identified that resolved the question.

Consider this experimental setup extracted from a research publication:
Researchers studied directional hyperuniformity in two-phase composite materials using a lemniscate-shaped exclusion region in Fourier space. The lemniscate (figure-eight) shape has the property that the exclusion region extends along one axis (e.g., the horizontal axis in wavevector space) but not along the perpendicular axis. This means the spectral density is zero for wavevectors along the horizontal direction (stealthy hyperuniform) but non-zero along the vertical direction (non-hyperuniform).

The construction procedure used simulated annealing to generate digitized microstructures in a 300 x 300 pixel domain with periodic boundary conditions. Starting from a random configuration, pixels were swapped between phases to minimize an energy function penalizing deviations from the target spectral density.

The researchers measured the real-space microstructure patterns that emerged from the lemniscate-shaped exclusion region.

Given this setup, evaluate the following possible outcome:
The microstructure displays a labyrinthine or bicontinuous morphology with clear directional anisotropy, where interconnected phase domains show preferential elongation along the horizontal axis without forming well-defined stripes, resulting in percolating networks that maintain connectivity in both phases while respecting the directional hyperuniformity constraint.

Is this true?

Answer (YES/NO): NO